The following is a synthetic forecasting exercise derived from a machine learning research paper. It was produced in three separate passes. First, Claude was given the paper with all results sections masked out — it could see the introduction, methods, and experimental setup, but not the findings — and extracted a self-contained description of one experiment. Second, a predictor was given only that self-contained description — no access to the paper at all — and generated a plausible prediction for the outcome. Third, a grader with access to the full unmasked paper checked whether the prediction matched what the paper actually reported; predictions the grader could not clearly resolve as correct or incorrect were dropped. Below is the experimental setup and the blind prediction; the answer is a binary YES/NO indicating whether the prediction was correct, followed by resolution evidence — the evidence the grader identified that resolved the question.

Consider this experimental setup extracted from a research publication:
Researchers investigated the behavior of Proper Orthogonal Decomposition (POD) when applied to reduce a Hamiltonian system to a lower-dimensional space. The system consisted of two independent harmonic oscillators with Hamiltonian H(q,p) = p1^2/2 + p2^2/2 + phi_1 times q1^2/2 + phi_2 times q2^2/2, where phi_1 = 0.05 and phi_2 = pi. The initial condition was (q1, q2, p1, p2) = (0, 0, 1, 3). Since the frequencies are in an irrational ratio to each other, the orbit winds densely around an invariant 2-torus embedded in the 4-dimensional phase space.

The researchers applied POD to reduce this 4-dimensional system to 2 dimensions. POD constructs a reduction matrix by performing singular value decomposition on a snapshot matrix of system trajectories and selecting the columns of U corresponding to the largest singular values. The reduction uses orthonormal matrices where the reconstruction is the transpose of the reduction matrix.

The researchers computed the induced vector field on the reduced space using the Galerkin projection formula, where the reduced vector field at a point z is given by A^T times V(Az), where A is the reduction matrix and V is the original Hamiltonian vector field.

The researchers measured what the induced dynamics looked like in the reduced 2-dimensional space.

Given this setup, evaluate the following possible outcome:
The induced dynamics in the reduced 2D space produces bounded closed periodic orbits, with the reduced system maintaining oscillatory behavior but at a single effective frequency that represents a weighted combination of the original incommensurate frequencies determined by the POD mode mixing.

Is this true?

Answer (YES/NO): NO